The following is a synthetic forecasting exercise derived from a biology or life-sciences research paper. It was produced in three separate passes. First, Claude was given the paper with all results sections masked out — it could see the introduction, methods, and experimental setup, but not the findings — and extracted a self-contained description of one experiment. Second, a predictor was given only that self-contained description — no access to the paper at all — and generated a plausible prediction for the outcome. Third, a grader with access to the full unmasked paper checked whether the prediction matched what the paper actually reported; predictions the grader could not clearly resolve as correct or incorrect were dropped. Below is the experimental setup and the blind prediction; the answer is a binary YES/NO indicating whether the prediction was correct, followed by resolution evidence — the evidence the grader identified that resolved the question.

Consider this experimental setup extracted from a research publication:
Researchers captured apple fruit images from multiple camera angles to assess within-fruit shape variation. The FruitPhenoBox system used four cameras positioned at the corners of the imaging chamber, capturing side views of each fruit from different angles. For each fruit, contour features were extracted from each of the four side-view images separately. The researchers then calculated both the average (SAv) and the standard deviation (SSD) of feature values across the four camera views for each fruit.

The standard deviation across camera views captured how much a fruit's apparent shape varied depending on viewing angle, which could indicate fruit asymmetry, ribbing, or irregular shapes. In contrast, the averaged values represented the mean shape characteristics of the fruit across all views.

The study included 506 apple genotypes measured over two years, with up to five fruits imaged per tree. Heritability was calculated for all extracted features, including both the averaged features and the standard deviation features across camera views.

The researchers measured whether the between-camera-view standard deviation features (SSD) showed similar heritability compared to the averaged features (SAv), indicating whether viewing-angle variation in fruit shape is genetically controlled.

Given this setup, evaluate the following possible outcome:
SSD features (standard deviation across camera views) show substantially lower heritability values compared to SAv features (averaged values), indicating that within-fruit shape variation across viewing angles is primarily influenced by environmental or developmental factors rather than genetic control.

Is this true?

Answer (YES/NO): NO